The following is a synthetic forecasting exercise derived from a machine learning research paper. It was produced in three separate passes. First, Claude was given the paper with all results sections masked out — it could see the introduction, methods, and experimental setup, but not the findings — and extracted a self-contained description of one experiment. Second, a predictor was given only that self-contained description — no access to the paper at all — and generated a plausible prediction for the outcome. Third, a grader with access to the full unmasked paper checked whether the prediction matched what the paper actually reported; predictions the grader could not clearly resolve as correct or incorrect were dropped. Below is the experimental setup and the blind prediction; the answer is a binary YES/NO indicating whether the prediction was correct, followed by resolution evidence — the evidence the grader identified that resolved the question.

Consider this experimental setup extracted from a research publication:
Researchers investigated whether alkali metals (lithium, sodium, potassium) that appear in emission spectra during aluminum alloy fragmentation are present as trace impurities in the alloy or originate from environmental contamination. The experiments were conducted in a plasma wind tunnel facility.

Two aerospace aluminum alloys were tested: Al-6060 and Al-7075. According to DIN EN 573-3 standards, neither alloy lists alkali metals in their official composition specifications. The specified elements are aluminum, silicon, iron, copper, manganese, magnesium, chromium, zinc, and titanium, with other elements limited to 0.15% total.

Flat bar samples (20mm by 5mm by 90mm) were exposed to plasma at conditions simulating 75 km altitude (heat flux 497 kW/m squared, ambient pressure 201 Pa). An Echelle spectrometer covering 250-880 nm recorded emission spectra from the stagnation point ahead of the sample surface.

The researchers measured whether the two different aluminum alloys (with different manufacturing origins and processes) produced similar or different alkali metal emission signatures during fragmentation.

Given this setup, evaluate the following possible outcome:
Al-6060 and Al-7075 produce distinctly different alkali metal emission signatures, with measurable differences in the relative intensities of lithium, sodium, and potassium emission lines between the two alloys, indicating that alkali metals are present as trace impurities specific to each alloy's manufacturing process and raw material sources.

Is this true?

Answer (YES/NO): NO